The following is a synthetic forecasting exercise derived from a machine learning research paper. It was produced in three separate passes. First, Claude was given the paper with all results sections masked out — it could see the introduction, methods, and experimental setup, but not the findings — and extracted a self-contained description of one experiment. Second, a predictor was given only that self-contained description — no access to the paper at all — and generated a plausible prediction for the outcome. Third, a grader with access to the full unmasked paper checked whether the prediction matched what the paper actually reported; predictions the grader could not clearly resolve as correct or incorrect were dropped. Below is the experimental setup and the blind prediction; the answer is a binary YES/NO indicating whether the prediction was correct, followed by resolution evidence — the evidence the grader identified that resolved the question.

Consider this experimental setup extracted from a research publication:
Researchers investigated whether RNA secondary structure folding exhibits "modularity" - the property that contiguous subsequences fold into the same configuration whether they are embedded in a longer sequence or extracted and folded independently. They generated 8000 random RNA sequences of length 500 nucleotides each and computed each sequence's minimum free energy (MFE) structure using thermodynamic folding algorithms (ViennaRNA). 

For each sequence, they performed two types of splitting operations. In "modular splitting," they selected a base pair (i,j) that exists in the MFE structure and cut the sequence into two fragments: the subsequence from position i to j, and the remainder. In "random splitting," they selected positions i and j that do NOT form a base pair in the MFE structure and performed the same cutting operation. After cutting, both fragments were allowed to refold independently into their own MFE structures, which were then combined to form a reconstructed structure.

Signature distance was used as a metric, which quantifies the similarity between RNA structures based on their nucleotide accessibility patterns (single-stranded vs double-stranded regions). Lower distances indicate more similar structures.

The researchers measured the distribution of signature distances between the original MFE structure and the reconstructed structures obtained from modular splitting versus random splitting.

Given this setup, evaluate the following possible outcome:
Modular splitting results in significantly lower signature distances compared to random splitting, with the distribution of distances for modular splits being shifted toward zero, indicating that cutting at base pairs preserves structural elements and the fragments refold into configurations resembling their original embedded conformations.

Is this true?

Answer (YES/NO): YES